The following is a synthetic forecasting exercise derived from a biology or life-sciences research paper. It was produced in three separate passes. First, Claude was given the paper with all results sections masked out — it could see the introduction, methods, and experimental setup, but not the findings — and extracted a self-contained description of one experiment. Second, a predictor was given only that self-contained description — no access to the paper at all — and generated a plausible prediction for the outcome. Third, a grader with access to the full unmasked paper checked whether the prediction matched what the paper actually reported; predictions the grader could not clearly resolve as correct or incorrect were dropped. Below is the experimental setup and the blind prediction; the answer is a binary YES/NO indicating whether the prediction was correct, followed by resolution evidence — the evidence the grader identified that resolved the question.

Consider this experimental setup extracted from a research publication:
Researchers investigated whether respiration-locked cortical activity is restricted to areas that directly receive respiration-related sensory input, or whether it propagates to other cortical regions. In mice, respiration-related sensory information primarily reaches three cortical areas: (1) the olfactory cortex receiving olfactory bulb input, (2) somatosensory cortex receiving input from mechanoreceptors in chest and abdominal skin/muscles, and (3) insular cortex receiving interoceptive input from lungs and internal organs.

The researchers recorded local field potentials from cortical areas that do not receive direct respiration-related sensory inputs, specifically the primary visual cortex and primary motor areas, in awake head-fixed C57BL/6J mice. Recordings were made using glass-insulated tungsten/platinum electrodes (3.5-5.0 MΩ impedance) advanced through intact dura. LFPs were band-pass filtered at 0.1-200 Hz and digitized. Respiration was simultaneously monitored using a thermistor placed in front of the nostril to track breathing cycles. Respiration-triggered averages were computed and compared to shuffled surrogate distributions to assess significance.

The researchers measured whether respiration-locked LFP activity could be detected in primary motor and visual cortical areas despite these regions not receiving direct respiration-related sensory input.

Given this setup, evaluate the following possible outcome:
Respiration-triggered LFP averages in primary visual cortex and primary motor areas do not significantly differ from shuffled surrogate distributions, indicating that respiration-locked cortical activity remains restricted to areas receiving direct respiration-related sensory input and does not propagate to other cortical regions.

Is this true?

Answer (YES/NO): NO